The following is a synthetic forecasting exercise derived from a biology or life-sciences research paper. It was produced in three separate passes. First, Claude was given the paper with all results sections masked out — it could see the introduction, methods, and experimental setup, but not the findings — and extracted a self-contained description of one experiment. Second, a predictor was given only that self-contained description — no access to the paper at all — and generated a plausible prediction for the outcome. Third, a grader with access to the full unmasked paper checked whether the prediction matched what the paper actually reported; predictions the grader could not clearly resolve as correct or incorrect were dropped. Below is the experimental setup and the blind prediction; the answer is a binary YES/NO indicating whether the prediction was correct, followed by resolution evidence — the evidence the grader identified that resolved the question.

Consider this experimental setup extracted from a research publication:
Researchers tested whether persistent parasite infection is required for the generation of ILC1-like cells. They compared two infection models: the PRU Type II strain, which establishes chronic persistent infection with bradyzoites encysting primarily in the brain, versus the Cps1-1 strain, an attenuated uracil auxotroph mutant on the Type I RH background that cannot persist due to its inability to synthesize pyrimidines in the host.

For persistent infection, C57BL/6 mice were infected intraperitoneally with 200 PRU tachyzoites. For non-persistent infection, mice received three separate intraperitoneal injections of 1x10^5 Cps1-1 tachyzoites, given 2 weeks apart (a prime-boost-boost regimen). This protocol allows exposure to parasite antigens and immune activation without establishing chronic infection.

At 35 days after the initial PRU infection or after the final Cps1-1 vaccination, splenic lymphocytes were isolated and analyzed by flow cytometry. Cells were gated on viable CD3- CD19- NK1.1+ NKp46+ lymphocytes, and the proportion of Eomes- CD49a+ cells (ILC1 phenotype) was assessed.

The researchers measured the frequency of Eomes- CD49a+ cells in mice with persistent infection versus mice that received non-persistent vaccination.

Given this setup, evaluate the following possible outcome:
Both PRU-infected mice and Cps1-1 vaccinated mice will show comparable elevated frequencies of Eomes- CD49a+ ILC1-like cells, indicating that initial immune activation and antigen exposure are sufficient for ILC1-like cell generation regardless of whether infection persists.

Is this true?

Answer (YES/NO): YES